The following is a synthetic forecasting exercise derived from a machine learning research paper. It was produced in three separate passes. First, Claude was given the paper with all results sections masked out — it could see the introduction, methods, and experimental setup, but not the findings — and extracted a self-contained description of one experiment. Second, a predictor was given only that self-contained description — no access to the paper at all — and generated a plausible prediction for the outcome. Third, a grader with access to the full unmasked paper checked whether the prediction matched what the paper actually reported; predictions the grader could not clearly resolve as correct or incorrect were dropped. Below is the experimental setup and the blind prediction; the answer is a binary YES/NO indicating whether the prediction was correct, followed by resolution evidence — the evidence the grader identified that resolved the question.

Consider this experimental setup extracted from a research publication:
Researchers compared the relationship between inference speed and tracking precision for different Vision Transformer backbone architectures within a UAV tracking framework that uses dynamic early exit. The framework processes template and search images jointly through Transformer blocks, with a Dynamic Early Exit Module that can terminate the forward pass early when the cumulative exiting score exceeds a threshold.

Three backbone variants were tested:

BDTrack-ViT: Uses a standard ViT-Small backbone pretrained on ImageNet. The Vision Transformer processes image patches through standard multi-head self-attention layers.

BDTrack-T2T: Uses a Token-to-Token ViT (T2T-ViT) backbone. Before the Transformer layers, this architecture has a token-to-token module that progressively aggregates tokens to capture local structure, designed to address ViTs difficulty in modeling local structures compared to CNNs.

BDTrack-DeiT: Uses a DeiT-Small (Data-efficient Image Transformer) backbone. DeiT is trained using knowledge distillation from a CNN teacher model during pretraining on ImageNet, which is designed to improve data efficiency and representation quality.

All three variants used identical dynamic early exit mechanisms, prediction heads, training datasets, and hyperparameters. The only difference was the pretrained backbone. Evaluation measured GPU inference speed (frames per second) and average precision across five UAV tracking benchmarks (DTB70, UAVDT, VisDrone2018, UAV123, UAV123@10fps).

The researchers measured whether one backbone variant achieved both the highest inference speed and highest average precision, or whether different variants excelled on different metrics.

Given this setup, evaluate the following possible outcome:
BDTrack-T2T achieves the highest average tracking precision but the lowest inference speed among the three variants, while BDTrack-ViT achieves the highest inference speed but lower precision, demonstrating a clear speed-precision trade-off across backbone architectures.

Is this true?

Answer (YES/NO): NO